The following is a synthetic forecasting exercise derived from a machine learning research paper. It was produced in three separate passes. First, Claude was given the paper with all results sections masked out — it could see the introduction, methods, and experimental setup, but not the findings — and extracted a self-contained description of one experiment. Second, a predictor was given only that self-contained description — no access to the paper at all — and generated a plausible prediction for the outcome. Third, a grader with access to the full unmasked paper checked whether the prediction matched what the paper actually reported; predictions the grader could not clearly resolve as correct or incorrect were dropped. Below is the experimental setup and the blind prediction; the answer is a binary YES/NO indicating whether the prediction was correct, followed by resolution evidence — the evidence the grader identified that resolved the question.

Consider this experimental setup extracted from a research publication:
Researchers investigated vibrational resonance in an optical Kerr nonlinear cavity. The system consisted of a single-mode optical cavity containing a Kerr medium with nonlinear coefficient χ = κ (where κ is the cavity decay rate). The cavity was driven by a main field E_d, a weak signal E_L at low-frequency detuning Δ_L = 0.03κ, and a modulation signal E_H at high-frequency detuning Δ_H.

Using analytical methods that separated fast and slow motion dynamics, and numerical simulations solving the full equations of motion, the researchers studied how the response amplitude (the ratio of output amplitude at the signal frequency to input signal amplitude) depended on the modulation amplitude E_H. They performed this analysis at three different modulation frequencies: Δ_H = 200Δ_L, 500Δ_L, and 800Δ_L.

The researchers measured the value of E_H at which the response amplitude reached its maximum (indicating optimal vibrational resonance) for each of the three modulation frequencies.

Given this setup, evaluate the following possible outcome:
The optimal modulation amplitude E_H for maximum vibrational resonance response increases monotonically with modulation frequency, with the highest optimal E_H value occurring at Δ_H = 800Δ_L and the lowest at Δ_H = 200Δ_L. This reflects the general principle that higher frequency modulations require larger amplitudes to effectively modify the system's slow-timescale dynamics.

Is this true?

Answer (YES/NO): YES